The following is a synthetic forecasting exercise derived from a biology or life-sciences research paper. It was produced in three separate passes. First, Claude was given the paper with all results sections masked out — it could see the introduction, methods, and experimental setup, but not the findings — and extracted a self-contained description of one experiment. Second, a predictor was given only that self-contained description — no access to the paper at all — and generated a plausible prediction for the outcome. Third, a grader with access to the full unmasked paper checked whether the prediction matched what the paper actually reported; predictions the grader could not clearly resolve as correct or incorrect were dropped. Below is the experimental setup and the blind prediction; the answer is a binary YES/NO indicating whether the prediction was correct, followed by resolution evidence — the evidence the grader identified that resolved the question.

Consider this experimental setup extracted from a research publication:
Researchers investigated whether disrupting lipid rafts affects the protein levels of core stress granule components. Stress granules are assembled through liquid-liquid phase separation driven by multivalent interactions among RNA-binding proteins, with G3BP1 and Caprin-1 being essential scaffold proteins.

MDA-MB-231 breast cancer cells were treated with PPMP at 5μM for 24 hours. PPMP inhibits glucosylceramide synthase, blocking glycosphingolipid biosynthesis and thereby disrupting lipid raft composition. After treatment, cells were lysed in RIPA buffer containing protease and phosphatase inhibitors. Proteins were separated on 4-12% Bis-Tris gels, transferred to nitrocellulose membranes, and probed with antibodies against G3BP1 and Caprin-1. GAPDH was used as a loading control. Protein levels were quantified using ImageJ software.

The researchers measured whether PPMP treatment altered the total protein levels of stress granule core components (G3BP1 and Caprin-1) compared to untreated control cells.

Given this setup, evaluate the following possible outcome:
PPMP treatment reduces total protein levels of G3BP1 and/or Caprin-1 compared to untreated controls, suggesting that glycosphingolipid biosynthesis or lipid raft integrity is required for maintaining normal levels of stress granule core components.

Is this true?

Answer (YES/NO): YES